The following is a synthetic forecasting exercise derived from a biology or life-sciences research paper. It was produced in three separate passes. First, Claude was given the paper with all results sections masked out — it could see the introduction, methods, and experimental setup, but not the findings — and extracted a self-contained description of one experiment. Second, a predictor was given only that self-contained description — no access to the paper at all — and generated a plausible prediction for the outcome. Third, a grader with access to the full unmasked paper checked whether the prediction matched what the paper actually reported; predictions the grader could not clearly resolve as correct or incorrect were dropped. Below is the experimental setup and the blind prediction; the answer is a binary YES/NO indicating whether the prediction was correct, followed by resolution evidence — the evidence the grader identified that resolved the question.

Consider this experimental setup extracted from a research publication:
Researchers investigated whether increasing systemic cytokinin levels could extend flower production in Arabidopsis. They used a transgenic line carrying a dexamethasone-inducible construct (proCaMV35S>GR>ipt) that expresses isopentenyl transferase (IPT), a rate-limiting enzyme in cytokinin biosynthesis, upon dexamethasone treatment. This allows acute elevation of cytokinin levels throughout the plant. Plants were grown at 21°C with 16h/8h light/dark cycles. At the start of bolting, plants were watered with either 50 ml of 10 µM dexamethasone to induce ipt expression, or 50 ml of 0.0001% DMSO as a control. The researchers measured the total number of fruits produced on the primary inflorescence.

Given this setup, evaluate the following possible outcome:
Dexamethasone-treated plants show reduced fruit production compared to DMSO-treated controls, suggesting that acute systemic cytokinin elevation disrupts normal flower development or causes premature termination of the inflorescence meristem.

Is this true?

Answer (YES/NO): NO